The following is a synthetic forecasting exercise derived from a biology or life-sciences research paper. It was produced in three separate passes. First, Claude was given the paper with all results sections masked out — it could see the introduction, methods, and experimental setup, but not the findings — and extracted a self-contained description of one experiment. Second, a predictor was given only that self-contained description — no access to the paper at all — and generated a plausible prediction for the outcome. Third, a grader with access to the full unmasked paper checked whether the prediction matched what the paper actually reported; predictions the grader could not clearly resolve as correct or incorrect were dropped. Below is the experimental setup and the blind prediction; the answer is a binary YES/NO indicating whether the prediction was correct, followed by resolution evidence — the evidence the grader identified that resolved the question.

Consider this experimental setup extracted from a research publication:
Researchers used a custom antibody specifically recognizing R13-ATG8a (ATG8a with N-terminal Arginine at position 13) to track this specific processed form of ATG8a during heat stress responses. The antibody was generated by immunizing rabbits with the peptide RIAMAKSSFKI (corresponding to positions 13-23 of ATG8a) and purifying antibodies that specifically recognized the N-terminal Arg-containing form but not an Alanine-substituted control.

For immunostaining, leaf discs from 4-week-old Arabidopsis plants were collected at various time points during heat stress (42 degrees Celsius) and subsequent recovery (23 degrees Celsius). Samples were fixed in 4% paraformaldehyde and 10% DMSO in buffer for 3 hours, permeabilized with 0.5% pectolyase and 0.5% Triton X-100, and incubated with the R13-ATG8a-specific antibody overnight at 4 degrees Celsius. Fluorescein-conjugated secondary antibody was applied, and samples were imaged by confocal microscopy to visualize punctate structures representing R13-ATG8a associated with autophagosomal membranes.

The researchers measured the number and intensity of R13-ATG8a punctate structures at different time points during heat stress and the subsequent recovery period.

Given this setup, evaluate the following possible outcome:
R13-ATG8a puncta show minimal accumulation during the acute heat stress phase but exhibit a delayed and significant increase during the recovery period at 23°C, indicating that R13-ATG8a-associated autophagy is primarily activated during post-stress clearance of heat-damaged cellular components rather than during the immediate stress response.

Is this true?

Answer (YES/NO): NO